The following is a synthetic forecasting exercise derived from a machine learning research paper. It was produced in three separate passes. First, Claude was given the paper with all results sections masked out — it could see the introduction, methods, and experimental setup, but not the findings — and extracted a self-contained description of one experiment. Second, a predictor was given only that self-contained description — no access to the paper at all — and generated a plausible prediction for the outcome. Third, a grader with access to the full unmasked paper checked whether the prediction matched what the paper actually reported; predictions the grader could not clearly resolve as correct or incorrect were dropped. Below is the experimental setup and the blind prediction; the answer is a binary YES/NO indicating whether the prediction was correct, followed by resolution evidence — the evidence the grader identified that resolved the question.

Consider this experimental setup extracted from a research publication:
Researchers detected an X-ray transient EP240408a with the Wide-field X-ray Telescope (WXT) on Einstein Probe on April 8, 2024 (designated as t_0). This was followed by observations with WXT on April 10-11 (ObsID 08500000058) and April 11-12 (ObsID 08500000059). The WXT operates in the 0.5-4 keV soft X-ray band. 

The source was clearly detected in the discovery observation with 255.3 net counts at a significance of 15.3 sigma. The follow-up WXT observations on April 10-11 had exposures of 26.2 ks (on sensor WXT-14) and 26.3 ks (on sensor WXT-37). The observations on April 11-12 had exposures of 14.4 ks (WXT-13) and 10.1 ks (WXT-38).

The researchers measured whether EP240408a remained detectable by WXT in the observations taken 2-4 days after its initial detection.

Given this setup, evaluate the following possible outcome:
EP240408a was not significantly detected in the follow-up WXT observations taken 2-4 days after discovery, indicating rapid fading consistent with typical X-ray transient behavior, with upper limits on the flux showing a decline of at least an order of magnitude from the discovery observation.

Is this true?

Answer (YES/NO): NO